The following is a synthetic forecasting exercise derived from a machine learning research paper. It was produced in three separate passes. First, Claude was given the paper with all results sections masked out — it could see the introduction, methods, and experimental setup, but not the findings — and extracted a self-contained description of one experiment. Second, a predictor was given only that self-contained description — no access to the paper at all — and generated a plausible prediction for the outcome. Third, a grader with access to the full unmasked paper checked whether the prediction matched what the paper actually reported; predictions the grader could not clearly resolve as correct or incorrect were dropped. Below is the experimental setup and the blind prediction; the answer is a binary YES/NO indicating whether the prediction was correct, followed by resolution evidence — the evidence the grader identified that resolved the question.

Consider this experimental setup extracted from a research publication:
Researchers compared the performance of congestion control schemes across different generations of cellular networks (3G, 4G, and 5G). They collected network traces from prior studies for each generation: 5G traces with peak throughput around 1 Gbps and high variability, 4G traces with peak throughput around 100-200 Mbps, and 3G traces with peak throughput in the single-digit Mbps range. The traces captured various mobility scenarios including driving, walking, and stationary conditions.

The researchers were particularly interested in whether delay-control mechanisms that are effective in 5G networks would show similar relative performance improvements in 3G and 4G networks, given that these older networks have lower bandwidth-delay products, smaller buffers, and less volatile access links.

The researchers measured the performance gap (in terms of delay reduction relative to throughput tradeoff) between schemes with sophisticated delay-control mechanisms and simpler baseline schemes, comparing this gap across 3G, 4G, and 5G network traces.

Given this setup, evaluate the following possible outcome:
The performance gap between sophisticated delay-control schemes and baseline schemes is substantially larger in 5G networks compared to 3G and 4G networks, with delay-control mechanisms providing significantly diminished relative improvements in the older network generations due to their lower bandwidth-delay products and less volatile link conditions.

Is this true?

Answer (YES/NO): YES